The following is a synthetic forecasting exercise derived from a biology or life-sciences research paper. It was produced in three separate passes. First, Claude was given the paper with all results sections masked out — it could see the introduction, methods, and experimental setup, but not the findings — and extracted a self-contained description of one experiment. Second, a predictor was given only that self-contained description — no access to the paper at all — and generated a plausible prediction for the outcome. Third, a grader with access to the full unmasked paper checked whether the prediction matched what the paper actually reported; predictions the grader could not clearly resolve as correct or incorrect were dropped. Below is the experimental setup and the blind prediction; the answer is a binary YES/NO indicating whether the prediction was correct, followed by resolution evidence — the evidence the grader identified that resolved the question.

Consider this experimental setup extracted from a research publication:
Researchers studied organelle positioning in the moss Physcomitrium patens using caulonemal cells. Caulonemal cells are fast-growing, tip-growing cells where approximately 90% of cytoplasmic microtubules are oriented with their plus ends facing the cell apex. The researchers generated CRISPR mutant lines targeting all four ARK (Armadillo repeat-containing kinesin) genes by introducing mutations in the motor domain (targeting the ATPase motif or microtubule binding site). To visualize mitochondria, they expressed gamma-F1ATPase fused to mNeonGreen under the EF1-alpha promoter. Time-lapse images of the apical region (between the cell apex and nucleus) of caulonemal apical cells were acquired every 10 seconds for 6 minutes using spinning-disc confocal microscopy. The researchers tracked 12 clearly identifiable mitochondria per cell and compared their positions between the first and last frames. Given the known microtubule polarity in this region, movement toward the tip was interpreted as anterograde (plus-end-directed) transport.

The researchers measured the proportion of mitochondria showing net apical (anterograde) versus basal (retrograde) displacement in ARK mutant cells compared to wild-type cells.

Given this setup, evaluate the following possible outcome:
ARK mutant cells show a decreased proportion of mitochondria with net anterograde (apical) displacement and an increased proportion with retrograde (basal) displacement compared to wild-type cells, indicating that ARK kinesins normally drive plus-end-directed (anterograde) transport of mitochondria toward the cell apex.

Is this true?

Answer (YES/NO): YES